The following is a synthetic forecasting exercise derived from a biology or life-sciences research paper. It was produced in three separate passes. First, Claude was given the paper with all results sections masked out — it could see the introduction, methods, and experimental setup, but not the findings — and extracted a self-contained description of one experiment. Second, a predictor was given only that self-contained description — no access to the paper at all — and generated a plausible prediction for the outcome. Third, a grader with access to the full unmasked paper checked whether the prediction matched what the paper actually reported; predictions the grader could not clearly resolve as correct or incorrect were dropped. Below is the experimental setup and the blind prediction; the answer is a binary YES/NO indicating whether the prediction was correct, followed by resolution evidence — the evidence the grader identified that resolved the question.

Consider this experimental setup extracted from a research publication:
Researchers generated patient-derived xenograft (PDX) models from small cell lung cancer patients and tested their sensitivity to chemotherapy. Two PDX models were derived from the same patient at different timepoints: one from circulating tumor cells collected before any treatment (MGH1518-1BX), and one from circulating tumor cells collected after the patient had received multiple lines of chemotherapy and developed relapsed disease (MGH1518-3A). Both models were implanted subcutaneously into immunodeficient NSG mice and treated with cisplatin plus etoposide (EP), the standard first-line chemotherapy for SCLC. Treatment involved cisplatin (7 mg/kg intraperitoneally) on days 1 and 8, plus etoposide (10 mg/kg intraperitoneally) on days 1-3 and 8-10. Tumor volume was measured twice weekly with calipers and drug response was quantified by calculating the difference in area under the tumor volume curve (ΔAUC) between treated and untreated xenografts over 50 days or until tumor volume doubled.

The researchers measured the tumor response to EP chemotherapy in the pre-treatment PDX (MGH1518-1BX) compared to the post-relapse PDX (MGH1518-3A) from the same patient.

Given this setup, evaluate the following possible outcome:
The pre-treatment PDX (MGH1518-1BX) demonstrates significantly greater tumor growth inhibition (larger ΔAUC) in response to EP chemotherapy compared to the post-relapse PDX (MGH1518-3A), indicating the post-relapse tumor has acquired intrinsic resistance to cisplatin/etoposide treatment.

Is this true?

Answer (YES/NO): YES